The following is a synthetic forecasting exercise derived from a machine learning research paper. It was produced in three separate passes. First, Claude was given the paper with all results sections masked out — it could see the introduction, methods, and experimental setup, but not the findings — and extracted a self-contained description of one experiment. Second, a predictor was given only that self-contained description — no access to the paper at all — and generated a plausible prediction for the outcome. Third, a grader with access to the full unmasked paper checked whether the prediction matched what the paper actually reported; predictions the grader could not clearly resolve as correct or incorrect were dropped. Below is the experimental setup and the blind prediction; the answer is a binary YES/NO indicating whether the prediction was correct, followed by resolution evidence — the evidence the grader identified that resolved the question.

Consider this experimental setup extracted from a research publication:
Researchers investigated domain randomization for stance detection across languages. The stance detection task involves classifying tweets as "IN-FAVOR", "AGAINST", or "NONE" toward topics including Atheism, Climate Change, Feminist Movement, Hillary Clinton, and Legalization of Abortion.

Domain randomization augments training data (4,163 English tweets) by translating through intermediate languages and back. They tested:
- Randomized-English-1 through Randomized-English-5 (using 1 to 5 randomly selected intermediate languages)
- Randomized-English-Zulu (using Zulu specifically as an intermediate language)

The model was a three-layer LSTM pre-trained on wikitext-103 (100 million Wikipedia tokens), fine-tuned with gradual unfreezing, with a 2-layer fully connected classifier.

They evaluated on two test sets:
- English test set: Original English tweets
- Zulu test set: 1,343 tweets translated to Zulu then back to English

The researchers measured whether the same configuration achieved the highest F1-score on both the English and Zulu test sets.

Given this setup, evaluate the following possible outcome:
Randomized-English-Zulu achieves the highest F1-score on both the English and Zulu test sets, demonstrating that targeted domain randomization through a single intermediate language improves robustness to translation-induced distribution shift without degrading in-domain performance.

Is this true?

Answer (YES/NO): NO